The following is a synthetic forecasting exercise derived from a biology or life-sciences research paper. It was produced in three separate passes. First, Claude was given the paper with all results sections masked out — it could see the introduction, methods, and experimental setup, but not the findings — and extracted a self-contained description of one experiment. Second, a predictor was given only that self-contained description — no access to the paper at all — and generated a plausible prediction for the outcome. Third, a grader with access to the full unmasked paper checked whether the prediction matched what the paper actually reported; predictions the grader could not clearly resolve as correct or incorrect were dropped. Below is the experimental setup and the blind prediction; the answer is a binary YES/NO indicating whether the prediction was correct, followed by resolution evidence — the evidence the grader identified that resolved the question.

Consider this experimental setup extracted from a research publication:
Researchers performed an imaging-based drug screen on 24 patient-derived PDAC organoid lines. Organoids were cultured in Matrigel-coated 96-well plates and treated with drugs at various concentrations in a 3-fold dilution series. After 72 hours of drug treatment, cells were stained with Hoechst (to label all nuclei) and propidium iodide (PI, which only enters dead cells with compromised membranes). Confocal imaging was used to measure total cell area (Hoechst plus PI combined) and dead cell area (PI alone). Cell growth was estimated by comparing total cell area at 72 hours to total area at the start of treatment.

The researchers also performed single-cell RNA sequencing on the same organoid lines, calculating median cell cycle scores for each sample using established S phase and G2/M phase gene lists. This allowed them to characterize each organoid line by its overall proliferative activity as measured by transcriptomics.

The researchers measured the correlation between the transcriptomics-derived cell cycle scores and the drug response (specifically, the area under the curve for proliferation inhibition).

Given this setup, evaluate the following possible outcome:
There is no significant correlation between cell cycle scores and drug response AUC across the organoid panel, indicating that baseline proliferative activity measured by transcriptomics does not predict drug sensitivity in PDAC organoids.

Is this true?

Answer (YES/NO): NO